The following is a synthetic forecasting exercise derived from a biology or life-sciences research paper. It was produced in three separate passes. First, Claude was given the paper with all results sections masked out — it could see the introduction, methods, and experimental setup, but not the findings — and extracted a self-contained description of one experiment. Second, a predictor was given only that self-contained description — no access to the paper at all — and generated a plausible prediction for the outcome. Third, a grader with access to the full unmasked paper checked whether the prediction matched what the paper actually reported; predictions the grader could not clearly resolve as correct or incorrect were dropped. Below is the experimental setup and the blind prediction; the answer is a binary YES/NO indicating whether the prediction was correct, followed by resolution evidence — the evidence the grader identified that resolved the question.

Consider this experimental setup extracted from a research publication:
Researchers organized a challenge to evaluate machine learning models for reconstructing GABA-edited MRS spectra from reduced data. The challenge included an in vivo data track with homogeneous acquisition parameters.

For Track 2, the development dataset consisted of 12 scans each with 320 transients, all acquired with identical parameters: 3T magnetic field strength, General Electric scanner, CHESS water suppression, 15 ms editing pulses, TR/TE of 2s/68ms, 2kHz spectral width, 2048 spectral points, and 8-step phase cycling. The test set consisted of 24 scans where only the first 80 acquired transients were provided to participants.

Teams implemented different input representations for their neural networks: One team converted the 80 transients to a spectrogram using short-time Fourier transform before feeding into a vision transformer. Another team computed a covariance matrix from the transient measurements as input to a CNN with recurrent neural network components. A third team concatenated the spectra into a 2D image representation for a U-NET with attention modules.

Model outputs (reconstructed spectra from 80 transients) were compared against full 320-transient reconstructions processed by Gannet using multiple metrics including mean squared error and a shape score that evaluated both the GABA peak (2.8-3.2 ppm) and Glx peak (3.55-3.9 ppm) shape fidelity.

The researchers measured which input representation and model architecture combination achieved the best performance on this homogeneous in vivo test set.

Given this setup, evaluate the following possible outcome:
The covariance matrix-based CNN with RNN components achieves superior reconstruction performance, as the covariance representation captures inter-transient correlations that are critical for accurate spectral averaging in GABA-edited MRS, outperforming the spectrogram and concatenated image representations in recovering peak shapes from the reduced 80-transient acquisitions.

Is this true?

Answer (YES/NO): NO